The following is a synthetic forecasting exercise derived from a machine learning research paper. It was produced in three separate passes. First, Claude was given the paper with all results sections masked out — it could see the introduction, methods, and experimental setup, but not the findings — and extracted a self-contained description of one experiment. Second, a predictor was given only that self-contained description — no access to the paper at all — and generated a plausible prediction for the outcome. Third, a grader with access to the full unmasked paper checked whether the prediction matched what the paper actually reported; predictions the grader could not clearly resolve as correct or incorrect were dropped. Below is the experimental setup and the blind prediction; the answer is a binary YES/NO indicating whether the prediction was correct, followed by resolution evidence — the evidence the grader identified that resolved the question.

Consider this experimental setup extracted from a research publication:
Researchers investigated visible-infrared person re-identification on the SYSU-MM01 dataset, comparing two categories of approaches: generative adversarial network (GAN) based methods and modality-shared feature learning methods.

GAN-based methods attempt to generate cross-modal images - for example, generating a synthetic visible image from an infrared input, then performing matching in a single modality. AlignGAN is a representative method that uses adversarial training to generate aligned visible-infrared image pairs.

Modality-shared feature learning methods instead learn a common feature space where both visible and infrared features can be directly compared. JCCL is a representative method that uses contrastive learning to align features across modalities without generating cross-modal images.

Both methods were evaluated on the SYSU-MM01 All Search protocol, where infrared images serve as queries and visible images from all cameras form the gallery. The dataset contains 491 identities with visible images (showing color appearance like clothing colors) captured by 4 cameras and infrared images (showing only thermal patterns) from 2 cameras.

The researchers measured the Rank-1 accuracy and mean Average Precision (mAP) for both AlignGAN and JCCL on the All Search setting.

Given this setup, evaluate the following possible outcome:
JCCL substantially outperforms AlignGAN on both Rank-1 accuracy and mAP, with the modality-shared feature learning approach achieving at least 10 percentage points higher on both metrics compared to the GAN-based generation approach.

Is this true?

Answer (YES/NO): YES